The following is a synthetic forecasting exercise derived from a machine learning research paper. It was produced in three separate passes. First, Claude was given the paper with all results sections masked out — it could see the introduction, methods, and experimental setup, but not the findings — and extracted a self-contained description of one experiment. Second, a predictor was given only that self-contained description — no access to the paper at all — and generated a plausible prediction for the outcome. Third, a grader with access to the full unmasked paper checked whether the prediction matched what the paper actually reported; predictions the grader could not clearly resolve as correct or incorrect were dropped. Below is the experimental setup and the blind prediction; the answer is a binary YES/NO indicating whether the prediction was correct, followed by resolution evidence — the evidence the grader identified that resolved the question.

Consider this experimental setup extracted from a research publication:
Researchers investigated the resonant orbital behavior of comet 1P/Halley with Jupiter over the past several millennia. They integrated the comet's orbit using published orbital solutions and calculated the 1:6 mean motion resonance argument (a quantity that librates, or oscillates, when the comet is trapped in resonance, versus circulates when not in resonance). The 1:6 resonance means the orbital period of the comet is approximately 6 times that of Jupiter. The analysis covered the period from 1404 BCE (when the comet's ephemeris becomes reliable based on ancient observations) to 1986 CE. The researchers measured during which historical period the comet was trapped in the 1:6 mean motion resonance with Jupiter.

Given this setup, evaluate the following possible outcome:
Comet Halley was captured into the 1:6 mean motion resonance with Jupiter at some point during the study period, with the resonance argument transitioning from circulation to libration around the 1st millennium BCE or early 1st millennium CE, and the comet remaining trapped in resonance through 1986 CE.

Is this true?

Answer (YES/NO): NO